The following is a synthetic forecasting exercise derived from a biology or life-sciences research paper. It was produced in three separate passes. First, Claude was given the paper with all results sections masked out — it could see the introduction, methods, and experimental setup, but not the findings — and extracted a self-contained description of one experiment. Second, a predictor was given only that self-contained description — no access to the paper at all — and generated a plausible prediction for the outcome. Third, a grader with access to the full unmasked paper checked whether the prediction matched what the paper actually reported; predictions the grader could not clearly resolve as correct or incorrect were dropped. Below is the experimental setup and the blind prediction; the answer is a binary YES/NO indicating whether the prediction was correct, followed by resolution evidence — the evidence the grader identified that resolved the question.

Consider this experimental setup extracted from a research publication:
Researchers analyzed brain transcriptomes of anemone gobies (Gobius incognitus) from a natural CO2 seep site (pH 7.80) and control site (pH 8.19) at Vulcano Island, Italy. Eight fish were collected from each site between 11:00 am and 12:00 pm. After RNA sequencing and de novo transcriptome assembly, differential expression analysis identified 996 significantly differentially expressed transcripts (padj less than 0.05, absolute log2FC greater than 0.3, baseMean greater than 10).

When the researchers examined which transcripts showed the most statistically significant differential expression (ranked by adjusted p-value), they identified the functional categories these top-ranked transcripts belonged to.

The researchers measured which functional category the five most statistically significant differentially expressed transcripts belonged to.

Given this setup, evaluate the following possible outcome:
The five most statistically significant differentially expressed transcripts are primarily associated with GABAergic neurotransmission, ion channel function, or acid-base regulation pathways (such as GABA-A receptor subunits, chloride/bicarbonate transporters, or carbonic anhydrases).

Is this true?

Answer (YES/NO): NO